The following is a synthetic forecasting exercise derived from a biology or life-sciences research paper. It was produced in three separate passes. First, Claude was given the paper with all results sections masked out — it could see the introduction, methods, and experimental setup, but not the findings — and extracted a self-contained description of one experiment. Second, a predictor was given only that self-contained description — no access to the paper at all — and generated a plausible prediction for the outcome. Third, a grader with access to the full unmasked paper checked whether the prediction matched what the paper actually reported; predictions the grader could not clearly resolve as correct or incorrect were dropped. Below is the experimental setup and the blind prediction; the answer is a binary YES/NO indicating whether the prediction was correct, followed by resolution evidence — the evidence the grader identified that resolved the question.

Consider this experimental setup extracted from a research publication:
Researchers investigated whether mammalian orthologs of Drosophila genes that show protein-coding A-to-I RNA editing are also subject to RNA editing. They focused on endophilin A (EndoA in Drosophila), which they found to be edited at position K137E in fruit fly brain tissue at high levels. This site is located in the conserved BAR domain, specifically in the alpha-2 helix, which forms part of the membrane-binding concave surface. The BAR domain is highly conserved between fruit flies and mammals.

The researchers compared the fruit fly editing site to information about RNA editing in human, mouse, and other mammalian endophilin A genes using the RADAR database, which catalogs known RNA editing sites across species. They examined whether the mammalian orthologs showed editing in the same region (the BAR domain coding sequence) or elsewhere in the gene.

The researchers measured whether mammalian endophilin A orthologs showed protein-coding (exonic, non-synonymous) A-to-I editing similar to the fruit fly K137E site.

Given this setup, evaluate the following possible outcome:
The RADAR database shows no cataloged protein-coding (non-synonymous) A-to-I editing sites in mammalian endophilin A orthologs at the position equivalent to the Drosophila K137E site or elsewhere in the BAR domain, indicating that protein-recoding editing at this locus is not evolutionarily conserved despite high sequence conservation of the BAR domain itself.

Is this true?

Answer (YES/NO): YES